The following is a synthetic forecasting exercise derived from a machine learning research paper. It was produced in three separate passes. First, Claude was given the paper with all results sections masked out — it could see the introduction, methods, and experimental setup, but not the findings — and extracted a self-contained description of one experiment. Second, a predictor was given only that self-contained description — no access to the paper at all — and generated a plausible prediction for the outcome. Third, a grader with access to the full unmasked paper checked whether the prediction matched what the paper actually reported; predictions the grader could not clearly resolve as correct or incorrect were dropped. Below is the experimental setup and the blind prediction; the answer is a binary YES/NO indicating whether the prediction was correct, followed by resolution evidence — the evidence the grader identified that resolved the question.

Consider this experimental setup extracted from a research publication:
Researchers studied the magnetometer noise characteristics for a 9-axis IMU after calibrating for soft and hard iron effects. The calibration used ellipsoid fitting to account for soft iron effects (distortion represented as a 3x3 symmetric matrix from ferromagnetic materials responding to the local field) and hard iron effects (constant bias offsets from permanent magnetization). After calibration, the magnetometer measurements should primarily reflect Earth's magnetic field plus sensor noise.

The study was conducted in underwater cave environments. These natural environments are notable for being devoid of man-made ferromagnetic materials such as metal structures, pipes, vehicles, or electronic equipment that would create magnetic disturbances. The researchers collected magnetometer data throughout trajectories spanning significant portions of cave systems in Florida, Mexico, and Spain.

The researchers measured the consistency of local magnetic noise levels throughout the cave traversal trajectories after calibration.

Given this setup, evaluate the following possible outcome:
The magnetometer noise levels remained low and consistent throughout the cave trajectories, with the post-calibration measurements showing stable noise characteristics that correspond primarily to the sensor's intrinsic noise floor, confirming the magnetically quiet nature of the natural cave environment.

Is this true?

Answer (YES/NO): NO